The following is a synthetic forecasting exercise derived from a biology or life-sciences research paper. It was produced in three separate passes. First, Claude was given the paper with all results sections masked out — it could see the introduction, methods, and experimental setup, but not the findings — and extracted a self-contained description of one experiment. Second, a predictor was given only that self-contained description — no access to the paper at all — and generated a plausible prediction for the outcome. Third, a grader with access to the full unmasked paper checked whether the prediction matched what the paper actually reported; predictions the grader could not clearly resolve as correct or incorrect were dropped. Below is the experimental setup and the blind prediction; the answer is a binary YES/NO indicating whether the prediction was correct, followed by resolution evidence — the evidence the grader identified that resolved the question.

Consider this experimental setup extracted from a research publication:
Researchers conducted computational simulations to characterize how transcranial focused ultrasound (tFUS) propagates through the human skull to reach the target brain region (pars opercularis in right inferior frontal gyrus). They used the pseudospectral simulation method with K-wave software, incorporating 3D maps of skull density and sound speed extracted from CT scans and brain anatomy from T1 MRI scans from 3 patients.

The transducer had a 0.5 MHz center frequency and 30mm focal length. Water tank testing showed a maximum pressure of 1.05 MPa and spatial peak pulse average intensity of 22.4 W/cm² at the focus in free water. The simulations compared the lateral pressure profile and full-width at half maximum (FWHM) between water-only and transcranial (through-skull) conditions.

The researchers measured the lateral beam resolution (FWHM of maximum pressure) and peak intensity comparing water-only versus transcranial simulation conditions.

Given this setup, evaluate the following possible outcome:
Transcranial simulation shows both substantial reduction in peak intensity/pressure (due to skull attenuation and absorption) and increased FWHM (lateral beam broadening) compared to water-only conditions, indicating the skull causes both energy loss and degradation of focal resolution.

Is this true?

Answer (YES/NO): NO